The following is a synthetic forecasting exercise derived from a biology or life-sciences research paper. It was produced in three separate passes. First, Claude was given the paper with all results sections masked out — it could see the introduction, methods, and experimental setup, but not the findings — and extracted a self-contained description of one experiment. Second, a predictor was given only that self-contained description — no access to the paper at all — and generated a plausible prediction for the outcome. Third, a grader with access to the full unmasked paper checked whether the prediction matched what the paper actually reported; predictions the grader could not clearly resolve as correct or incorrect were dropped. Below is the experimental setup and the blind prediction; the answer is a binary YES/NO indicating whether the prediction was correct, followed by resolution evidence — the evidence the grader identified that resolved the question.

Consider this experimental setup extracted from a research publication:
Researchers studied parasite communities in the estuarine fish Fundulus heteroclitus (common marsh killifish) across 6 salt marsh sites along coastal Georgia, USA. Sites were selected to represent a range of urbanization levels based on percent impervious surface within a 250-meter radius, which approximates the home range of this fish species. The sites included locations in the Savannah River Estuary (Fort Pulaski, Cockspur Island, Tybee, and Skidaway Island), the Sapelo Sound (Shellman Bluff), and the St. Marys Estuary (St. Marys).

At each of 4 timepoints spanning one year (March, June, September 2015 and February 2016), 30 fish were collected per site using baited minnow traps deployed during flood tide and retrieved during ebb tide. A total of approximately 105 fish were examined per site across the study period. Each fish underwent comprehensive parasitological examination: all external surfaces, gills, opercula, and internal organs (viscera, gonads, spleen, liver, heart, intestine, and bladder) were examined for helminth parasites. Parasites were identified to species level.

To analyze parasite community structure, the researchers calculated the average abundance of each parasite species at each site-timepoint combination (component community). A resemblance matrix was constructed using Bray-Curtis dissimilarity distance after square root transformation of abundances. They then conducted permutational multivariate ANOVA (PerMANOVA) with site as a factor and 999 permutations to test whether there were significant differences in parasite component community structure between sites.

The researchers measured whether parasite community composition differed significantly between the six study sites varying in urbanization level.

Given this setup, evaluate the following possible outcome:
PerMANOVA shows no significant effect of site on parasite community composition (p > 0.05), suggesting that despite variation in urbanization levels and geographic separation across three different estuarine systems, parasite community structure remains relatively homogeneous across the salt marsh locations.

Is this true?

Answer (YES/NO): NO